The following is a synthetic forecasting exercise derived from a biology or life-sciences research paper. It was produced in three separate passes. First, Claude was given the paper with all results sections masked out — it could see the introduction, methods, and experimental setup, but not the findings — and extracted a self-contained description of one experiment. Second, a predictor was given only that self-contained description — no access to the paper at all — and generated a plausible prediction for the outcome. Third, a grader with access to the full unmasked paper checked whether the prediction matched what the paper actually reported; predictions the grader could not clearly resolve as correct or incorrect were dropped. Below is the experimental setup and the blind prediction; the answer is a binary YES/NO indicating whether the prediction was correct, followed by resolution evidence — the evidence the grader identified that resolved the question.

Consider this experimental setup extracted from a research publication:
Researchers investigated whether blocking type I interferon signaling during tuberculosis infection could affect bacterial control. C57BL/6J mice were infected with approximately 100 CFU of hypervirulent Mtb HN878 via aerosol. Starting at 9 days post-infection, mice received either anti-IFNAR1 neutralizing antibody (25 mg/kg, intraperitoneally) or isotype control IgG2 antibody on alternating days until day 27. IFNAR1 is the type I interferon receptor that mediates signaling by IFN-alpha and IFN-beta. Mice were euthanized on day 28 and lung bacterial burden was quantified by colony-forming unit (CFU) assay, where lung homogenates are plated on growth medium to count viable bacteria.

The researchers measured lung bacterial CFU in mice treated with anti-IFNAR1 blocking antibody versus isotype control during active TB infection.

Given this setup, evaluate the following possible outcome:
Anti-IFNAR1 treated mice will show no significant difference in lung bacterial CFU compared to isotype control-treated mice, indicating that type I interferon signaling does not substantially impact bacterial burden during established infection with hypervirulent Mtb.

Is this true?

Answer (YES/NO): NO